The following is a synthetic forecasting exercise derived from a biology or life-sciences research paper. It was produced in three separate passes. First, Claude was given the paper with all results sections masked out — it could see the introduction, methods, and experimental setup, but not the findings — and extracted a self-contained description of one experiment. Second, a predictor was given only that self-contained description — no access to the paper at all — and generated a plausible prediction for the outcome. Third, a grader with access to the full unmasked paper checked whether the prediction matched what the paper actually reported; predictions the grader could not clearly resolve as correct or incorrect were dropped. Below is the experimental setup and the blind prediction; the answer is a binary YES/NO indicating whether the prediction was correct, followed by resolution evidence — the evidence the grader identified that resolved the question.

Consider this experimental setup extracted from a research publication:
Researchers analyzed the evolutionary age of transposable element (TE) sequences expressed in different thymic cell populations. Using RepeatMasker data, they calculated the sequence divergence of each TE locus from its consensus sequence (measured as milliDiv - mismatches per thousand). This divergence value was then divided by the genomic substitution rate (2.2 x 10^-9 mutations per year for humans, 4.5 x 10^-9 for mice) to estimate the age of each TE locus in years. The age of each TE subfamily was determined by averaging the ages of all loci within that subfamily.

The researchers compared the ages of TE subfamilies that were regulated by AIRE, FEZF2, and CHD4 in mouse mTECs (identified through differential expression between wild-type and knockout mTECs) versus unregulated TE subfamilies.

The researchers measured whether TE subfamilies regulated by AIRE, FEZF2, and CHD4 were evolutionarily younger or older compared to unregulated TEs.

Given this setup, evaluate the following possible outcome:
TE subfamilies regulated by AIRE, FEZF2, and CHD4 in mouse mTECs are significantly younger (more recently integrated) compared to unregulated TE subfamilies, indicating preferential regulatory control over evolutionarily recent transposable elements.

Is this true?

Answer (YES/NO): NO